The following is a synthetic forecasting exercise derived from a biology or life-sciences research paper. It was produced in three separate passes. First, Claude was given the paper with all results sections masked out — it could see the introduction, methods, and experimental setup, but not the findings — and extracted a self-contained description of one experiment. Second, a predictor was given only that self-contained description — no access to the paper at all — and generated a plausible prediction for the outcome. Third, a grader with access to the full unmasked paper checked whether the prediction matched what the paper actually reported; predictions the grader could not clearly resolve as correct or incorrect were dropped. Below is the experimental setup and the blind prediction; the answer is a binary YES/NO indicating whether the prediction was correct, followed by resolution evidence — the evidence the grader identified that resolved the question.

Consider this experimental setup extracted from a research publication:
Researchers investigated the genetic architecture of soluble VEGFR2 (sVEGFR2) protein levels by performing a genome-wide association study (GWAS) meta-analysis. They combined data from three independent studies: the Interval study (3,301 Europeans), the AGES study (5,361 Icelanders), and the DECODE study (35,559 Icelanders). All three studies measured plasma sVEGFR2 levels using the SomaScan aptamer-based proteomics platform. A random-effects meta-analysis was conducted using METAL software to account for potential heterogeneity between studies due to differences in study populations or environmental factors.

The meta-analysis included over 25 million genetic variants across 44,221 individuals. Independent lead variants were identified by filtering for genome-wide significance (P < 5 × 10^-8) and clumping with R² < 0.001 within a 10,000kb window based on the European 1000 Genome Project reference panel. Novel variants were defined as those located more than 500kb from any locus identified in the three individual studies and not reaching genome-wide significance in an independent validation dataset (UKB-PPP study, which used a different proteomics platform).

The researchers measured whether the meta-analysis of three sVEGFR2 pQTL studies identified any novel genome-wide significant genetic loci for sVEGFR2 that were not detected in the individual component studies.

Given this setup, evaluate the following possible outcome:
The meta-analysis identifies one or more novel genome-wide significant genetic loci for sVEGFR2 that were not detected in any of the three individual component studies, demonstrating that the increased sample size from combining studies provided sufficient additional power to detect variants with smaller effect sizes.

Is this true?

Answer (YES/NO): YES